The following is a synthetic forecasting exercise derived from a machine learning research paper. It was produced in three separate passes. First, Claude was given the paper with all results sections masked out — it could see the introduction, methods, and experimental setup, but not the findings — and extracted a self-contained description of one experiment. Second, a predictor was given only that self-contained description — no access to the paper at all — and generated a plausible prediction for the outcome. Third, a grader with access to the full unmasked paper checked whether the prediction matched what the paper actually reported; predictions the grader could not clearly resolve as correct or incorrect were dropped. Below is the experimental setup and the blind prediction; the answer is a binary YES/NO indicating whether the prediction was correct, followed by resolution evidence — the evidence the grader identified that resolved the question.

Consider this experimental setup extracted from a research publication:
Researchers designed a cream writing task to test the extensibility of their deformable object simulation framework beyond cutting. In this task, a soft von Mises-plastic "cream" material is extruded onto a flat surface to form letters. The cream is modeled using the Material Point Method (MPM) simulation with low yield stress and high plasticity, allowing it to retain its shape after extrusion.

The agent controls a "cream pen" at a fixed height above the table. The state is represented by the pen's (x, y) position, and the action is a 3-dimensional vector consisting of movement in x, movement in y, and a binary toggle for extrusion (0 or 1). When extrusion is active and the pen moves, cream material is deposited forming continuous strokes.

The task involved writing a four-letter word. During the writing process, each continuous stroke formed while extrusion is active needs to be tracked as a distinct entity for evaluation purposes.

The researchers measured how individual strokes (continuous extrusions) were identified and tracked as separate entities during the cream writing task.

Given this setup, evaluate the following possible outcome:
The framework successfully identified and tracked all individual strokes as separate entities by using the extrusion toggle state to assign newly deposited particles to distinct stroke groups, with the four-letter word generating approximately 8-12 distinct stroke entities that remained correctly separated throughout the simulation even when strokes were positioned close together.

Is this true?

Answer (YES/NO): NO